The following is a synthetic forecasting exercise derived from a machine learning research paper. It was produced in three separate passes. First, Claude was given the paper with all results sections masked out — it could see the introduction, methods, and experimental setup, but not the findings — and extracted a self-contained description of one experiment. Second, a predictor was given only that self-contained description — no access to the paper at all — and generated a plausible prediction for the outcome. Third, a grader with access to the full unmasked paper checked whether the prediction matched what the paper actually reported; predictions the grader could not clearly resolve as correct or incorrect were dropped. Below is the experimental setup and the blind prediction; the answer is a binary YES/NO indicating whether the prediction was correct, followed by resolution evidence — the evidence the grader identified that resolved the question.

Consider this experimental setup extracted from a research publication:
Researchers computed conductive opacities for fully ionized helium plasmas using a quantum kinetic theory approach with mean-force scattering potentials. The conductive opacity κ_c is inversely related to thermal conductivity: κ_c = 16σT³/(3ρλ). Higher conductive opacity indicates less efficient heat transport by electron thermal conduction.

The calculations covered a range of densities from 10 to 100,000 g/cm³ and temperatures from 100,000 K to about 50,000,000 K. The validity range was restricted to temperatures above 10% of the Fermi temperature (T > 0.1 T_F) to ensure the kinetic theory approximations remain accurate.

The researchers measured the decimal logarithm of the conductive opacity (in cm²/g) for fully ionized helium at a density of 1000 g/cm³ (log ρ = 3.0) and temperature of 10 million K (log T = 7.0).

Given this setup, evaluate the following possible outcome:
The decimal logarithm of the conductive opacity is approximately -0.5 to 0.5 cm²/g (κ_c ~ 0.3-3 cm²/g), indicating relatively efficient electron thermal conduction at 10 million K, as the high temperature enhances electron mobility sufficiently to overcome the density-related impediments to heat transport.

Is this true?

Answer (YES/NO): NO